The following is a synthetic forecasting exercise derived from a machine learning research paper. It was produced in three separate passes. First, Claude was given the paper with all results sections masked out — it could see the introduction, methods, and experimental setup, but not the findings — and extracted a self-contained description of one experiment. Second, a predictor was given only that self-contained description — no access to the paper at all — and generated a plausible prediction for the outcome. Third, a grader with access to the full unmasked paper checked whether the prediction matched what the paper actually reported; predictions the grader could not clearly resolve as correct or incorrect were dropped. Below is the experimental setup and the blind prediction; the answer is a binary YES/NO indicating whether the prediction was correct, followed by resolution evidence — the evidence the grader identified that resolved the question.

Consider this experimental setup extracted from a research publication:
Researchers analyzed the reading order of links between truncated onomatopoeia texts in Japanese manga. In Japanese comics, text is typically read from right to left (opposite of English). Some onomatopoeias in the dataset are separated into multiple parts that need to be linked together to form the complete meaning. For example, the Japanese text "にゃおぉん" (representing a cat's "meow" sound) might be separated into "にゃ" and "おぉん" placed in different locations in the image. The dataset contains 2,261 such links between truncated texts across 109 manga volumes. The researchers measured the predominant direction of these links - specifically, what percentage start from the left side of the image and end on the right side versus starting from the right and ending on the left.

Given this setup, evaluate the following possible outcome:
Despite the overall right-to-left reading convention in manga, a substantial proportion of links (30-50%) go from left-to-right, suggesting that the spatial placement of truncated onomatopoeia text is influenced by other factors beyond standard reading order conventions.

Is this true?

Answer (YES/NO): NO